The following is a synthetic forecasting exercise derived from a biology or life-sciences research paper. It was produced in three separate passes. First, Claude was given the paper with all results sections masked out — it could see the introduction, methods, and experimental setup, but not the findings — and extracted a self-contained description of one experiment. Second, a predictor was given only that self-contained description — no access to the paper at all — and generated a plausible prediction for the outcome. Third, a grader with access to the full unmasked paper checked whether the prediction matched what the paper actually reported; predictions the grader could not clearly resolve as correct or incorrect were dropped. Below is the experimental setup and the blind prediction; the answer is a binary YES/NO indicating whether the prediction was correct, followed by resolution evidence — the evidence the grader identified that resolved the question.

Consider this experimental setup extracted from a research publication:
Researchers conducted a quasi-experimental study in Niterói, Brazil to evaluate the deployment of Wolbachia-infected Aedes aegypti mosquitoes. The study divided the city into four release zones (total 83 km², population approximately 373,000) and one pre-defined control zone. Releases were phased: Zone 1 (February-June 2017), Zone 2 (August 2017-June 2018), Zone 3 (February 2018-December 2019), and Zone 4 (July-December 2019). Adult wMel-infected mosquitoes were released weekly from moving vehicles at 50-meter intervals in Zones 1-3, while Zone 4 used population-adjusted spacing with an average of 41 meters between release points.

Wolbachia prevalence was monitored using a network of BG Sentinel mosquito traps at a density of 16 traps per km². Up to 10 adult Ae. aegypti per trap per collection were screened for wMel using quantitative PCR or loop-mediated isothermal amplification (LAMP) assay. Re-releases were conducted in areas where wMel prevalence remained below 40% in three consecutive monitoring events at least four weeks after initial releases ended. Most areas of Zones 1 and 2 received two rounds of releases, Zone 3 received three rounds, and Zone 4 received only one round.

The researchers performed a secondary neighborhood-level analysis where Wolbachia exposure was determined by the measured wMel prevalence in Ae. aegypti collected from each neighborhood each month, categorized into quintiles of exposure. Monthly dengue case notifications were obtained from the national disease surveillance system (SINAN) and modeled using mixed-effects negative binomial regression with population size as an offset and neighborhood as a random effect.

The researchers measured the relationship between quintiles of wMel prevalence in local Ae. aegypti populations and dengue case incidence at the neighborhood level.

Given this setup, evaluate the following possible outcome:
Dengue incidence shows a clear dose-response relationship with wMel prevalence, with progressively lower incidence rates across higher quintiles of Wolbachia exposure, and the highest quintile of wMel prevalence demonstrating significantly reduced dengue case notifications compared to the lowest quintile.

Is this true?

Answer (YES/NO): NO